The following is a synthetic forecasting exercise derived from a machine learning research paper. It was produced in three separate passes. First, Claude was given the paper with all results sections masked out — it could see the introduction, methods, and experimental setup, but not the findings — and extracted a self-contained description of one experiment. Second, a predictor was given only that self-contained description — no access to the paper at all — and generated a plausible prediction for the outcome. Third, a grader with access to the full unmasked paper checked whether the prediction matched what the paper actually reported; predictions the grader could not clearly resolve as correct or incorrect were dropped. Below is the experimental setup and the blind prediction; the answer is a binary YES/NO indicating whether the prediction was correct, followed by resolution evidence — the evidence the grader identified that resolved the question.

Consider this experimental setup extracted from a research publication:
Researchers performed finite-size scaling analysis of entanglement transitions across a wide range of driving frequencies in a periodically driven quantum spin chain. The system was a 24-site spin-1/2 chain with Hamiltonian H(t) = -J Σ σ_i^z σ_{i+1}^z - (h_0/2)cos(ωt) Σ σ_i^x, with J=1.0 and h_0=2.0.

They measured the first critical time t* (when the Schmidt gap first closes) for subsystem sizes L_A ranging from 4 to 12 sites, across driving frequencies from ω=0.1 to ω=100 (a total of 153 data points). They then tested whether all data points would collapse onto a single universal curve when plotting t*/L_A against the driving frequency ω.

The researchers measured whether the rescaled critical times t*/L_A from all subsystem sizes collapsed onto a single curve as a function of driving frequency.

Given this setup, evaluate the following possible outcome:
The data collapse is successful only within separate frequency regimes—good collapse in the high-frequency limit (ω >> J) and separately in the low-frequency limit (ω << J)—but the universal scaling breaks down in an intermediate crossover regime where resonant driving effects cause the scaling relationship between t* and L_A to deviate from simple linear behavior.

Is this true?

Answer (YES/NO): NO